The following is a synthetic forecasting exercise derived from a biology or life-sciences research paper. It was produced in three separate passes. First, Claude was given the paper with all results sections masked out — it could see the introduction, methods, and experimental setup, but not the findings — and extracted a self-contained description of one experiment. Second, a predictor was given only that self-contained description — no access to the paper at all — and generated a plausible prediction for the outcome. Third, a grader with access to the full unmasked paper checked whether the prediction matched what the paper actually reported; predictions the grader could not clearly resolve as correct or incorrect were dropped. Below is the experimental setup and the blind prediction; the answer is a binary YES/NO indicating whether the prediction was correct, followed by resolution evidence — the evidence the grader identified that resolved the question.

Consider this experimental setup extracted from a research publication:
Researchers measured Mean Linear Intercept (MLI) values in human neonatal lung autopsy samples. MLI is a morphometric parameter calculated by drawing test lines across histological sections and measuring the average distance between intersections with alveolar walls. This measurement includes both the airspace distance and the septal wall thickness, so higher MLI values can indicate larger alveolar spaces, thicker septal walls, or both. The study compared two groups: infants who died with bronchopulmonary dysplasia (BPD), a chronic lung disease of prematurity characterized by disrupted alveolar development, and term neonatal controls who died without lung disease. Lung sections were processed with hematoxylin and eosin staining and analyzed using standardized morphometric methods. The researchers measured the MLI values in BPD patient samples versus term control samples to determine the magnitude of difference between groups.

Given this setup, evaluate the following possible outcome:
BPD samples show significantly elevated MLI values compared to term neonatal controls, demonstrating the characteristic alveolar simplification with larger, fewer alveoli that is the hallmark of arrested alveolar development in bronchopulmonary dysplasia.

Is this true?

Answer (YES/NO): YES